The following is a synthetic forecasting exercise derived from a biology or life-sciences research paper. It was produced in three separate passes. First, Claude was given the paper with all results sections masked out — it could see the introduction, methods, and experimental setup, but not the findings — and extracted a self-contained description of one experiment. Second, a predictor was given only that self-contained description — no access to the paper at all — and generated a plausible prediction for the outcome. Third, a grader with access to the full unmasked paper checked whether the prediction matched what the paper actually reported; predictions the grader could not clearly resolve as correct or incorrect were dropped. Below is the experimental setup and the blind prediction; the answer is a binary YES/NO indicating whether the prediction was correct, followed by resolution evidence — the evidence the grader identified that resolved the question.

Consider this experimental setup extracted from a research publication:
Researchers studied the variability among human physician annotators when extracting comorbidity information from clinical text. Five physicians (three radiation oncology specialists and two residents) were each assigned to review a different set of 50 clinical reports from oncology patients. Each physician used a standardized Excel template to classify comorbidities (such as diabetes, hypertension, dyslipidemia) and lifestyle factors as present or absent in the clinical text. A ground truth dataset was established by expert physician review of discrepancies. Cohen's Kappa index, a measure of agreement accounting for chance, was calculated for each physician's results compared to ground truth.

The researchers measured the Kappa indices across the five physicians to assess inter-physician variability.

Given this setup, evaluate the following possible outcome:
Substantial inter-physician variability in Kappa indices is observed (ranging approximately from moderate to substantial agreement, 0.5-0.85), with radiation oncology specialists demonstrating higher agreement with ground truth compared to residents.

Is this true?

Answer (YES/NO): NO